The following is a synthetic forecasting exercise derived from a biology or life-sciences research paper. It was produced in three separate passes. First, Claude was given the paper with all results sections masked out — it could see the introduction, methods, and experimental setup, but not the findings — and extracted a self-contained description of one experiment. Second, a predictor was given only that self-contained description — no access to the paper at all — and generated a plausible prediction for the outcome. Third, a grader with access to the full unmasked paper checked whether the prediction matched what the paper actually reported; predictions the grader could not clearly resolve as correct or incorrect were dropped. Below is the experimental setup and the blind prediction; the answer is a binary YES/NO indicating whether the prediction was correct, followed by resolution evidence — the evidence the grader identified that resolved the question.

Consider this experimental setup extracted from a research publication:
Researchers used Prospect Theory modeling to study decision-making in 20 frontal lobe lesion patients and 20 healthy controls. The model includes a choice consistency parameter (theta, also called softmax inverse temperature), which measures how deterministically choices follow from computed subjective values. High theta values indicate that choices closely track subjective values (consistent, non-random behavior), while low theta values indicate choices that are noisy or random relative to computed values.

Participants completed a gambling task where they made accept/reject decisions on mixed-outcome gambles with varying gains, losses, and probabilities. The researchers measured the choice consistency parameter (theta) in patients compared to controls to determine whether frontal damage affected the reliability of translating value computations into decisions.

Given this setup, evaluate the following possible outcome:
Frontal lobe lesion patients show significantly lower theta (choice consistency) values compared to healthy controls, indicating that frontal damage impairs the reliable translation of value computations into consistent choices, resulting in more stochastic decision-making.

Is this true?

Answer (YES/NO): NO